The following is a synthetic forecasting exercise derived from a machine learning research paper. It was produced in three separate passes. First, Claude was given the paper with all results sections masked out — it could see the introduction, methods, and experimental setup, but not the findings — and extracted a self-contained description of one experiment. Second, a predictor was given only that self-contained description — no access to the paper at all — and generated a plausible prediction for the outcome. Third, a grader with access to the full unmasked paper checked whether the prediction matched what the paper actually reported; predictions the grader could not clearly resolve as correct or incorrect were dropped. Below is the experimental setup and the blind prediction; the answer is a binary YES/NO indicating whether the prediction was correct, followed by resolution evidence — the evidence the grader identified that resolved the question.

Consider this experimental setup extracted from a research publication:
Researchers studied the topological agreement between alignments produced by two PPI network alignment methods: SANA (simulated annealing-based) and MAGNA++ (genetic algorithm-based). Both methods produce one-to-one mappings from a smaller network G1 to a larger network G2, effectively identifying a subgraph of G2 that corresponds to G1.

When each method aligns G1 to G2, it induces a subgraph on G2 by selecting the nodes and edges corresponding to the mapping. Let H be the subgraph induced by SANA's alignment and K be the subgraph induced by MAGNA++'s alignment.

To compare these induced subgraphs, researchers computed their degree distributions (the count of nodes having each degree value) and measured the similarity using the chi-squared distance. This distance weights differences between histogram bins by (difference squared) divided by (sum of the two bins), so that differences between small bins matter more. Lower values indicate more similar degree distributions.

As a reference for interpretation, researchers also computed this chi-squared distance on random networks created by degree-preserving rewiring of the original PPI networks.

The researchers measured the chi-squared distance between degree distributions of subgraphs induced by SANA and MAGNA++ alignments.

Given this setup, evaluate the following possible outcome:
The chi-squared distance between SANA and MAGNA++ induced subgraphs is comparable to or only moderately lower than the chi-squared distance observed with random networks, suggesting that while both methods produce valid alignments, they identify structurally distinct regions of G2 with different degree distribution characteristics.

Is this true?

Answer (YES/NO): NO